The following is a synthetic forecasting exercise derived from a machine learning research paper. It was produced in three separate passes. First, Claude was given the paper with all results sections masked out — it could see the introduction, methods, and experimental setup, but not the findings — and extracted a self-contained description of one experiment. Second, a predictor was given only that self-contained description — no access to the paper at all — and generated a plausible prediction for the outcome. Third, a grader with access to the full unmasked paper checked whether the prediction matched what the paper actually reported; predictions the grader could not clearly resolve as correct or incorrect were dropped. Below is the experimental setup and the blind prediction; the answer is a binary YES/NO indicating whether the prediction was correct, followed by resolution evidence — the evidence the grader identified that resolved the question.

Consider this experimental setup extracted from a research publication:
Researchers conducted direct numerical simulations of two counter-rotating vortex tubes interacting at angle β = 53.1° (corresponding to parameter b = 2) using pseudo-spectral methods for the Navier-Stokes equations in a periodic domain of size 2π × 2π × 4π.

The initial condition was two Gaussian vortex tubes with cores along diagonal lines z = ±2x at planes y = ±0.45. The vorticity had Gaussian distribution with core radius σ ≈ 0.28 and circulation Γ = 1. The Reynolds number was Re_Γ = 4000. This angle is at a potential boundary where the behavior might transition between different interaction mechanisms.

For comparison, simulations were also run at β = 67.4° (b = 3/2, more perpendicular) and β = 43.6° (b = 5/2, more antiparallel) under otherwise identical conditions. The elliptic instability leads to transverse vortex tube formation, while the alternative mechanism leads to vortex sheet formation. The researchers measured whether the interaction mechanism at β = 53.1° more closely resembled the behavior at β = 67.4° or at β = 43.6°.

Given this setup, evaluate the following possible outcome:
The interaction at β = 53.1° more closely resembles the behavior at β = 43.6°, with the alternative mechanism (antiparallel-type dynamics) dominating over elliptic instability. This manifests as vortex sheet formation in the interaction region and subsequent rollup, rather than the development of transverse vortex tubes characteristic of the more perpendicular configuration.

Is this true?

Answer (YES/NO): NO